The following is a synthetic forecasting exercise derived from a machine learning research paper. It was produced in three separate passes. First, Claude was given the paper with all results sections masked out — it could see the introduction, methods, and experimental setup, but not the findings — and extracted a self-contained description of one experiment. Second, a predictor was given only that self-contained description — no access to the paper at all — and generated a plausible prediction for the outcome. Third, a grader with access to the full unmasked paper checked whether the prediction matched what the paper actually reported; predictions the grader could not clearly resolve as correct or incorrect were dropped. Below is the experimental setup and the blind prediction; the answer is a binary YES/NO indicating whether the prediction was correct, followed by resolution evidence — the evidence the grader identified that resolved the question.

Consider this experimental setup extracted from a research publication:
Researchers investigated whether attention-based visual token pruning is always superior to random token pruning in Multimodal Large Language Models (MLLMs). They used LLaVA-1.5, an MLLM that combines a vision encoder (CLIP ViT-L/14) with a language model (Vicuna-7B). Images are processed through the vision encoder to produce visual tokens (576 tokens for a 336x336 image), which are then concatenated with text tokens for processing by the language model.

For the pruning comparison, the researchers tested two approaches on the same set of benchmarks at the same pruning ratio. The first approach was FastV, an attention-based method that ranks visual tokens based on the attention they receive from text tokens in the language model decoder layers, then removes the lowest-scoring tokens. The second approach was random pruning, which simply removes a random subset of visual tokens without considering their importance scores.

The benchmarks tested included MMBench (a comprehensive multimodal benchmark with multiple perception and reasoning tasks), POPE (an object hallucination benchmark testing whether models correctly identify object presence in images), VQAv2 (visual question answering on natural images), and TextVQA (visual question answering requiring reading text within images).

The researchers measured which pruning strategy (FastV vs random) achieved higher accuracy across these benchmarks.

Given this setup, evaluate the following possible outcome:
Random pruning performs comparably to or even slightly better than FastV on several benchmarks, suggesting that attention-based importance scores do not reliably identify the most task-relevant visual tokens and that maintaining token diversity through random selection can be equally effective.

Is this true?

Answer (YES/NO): YES